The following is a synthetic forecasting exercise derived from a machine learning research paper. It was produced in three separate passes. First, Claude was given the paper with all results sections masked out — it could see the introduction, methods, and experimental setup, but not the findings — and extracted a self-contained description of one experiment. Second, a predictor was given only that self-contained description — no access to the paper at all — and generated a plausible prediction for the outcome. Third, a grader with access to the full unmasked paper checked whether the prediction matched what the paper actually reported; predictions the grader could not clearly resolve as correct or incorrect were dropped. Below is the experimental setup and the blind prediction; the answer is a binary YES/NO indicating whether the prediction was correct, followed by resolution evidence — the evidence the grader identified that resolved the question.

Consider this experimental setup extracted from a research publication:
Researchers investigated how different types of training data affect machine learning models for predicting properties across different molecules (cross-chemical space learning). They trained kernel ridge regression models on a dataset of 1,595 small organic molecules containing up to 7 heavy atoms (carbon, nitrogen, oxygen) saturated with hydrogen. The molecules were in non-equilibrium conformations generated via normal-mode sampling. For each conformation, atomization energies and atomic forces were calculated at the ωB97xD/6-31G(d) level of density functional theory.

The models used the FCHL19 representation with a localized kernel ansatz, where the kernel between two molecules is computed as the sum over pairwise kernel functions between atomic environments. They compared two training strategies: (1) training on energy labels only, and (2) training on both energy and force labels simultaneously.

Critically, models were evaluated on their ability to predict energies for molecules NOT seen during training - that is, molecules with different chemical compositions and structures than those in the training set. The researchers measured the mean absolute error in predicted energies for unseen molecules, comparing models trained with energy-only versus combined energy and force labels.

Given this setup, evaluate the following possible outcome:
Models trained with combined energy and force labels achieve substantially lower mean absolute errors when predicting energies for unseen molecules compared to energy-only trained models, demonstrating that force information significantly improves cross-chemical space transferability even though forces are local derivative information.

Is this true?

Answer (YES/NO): NO